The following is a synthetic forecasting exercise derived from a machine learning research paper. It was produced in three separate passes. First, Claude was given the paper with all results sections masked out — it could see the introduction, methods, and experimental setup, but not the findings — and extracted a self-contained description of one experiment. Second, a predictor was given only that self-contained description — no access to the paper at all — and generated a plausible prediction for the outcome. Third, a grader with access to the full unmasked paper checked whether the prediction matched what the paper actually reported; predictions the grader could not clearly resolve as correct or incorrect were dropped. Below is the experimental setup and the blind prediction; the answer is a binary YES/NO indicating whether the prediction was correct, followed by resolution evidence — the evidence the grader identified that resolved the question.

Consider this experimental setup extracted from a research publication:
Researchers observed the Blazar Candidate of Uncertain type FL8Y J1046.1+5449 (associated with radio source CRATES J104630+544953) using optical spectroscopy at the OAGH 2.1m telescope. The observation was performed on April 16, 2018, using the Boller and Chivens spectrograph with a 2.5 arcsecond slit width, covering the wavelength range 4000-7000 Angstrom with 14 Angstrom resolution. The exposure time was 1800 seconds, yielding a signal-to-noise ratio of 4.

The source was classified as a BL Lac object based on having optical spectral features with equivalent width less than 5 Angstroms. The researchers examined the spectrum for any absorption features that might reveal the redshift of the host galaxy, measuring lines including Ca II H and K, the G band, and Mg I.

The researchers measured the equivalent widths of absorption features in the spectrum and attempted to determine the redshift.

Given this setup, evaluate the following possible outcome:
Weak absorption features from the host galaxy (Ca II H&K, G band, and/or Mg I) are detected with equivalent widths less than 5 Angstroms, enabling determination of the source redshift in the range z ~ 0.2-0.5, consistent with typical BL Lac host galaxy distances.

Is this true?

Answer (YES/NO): NO